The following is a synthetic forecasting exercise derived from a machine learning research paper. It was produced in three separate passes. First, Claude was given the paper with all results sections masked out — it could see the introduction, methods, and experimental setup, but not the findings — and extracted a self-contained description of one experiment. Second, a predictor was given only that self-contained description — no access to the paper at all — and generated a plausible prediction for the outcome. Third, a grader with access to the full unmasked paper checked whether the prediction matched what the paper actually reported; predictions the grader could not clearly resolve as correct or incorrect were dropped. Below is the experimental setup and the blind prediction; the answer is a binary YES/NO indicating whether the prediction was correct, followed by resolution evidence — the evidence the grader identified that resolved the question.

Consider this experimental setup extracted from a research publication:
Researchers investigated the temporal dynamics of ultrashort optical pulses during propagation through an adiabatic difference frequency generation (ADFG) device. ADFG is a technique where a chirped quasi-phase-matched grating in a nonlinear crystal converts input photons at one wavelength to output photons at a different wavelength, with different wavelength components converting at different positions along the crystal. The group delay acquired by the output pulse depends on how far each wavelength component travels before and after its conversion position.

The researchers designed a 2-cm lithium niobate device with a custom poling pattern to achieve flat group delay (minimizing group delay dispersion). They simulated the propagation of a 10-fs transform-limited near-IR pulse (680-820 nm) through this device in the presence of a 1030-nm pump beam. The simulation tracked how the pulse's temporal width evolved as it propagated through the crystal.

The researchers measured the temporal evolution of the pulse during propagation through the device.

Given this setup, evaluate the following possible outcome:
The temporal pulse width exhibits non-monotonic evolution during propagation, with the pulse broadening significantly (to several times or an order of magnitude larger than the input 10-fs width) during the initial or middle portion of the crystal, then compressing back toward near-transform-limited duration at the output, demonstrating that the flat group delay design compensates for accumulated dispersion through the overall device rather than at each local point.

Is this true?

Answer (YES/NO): NO